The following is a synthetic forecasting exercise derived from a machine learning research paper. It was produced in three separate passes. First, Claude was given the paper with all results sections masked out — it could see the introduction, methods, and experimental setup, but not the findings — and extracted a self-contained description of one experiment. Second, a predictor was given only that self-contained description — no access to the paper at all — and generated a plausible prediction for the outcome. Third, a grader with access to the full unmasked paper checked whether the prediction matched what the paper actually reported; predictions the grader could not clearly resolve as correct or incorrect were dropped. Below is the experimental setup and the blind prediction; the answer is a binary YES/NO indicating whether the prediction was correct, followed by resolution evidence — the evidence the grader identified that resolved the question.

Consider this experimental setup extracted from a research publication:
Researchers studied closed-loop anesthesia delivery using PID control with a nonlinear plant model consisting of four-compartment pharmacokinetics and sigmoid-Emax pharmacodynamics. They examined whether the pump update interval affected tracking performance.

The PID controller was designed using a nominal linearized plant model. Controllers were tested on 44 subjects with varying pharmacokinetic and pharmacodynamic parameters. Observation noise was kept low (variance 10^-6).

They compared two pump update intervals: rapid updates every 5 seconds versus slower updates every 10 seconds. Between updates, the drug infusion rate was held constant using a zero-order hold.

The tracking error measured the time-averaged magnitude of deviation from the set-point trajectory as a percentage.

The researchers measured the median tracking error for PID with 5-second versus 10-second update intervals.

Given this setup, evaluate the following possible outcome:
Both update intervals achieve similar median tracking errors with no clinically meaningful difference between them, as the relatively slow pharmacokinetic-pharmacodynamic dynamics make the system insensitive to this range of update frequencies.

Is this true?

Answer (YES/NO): YES